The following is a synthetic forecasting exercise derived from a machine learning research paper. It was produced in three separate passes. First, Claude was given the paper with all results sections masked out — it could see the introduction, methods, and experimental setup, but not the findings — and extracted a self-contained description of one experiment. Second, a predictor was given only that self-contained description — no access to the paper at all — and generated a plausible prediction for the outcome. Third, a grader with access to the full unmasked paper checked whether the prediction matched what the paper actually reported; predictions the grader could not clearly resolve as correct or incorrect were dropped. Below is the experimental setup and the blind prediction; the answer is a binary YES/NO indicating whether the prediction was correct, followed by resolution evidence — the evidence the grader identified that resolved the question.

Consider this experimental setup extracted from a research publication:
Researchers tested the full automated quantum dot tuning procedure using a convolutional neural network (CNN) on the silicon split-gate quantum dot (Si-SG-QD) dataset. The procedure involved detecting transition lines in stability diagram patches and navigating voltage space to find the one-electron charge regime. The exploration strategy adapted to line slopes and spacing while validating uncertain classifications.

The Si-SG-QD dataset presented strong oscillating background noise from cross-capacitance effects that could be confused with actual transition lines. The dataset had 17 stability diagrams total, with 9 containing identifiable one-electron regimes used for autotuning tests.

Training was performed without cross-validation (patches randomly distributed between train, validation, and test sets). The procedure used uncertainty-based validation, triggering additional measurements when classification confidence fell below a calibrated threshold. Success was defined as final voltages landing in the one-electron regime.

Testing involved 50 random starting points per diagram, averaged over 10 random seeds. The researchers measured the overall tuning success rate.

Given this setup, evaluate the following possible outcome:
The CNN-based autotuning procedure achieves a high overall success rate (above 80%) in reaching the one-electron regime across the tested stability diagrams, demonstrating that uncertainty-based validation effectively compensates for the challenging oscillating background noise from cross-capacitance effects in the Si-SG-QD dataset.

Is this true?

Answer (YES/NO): YES